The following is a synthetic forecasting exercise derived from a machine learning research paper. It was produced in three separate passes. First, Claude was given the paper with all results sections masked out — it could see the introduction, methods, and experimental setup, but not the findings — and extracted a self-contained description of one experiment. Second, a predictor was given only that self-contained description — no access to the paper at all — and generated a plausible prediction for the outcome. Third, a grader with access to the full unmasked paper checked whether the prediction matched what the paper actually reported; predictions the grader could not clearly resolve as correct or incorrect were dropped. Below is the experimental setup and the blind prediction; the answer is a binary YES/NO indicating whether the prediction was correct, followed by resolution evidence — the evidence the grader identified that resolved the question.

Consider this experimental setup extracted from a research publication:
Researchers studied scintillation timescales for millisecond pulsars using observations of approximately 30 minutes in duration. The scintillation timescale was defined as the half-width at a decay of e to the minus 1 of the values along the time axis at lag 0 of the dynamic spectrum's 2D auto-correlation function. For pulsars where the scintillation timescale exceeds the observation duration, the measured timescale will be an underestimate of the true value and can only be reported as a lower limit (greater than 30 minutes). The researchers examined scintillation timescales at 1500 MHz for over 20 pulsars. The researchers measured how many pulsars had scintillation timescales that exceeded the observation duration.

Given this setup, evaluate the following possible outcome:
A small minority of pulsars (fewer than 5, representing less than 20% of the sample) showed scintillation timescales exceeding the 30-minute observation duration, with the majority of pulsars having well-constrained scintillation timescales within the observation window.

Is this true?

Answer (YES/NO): NO